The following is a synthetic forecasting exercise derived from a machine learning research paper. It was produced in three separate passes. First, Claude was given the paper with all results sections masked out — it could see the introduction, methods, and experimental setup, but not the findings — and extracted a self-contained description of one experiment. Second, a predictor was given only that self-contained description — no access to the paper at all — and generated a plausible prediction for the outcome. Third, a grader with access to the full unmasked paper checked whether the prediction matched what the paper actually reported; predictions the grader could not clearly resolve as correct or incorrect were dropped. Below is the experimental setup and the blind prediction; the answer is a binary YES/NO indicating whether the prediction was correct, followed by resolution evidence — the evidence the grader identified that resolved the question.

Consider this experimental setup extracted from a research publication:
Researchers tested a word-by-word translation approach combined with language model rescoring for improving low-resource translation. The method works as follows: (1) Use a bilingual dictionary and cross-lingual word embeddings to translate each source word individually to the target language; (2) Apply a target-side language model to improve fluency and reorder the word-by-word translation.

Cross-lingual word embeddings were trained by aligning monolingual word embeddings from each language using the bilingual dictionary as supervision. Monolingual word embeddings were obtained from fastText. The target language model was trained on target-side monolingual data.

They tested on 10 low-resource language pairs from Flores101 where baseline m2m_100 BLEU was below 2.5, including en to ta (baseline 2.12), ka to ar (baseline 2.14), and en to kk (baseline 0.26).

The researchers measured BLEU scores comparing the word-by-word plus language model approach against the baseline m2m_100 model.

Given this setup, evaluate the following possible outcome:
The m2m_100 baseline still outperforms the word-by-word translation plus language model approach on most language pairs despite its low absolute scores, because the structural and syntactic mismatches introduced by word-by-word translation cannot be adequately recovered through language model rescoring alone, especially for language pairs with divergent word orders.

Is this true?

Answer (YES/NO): NO